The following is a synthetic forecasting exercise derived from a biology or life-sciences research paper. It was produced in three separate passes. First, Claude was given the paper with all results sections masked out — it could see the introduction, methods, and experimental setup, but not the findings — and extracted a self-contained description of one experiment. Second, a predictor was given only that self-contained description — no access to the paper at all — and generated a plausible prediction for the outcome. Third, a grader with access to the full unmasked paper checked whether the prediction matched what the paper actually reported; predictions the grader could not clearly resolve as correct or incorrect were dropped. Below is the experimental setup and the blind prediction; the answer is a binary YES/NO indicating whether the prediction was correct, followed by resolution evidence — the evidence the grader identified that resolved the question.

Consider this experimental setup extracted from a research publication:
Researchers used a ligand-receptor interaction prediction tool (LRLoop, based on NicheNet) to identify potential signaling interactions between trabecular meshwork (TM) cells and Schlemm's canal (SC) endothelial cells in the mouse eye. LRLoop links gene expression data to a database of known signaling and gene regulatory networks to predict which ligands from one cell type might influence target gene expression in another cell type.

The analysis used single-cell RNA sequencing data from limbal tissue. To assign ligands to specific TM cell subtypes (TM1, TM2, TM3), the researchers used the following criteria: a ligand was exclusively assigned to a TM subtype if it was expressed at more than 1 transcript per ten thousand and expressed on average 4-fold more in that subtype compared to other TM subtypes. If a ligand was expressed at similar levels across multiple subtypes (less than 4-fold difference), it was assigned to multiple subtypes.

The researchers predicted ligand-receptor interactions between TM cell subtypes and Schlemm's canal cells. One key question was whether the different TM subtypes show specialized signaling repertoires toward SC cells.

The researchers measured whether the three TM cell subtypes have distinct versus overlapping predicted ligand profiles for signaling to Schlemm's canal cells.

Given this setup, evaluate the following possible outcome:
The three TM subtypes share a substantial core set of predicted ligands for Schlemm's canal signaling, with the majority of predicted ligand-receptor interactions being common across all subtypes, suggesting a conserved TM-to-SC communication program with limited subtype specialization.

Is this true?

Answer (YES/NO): NO